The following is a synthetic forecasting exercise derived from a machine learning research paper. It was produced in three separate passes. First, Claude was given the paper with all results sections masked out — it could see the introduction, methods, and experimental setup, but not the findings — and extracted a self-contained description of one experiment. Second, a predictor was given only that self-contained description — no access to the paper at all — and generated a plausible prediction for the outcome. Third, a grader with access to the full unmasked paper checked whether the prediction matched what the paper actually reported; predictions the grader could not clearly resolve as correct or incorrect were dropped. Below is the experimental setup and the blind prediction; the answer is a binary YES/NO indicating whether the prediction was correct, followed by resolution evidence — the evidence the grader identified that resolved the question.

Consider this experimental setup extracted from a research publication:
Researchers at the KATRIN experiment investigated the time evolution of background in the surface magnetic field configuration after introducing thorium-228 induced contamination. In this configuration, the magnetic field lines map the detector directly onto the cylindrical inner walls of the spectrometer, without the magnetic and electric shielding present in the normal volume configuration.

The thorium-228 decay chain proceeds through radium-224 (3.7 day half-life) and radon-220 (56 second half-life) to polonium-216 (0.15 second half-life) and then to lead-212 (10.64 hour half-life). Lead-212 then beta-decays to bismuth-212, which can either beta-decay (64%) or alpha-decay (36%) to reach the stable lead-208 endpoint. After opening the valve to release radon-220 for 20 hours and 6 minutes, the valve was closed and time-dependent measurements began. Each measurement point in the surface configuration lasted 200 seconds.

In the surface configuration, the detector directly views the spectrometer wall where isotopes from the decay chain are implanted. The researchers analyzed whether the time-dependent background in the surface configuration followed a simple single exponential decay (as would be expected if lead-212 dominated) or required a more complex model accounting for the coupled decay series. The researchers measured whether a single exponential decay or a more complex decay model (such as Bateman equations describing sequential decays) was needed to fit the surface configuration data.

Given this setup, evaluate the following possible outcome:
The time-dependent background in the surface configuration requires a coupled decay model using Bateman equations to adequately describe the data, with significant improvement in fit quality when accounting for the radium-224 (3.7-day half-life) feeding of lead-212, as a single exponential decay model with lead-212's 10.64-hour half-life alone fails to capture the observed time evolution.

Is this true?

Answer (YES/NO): NO